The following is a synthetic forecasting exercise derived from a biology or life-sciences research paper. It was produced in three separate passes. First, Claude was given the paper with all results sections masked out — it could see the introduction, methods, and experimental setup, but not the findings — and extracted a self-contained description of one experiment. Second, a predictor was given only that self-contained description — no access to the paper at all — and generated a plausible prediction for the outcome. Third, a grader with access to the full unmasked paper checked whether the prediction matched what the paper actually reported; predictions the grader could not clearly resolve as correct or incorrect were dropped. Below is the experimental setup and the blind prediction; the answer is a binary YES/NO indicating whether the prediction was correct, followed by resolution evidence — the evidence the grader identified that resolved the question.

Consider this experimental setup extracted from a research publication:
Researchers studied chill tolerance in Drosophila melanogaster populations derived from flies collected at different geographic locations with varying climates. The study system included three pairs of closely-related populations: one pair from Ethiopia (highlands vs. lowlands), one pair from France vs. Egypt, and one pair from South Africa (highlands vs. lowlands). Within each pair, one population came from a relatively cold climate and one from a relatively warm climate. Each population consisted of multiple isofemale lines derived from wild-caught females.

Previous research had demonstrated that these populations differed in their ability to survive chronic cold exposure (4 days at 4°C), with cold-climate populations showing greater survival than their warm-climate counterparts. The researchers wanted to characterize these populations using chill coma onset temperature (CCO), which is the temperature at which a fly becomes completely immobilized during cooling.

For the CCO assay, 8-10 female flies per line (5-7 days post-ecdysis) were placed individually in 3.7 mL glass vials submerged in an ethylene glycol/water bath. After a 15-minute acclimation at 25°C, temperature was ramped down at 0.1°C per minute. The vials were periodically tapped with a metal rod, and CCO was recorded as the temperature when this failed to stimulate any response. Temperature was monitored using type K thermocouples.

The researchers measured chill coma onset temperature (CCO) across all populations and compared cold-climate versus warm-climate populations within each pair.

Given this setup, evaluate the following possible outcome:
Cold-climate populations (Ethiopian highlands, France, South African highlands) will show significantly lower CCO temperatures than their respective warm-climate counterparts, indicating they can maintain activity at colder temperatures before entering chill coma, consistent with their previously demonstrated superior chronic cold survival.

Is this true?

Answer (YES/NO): NO